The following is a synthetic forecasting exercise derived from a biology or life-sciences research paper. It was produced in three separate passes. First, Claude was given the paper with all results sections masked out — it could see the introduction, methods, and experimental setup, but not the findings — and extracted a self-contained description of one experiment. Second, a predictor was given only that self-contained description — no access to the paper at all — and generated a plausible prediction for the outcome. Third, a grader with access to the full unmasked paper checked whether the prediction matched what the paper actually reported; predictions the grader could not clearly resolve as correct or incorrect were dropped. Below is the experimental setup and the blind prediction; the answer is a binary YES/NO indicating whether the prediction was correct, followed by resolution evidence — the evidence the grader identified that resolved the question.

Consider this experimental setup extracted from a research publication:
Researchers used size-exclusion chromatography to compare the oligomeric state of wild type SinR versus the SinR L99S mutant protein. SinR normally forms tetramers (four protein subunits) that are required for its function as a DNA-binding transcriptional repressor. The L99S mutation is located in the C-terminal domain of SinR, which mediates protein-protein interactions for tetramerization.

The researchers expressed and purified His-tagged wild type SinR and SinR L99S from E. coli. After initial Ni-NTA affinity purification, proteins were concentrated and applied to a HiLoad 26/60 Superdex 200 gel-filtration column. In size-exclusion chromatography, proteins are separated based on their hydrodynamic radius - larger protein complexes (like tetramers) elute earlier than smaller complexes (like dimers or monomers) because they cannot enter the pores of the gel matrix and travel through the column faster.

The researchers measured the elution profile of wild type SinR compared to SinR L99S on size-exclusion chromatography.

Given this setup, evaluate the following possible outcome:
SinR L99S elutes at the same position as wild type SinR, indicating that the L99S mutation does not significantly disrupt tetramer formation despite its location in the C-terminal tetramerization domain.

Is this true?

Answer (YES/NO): YES